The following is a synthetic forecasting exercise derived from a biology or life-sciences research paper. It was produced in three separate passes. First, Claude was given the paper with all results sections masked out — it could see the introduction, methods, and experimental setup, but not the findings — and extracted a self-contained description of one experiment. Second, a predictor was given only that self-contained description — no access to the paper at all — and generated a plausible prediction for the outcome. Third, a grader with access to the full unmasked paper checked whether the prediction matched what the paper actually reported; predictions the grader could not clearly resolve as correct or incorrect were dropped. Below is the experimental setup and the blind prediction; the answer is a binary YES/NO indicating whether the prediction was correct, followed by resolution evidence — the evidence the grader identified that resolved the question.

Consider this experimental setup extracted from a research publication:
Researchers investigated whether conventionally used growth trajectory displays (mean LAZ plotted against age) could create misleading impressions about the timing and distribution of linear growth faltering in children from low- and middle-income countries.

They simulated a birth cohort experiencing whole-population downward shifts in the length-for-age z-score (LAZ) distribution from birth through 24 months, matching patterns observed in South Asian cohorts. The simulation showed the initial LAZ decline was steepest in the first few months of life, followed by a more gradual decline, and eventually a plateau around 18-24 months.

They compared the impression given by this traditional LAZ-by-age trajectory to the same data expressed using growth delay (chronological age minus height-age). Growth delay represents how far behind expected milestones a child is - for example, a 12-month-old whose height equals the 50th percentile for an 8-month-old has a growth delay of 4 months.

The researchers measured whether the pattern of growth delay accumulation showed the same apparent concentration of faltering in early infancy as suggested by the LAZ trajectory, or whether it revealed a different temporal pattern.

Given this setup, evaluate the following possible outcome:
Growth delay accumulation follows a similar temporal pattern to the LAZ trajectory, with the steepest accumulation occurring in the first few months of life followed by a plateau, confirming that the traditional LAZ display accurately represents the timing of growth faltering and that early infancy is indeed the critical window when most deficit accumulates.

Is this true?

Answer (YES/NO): NO